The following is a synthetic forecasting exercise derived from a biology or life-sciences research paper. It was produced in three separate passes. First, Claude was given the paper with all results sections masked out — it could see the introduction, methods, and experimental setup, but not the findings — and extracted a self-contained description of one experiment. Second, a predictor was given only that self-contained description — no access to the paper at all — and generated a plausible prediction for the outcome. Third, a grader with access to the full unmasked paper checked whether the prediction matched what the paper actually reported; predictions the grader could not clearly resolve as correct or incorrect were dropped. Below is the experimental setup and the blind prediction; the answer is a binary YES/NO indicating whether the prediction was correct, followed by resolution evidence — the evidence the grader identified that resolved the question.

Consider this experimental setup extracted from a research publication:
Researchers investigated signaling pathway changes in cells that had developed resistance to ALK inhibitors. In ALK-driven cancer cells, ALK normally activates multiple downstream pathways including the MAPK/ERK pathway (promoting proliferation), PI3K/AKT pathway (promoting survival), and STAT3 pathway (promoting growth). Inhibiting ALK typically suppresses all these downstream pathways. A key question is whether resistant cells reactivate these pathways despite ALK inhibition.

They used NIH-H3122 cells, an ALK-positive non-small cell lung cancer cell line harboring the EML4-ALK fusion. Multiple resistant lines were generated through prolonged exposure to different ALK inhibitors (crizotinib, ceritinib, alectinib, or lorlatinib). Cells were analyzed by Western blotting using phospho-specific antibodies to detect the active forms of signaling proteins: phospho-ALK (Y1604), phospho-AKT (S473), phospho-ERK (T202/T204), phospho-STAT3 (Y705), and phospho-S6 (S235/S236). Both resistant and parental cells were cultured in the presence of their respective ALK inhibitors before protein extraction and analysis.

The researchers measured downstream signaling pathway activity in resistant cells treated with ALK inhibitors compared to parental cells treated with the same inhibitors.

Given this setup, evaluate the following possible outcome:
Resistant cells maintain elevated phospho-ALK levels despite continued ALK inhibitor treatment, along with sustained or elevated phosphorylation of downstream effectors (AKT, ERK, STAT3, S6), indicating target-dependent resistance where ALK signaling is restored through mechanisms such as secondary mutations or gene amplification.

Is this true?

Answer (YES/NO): NO